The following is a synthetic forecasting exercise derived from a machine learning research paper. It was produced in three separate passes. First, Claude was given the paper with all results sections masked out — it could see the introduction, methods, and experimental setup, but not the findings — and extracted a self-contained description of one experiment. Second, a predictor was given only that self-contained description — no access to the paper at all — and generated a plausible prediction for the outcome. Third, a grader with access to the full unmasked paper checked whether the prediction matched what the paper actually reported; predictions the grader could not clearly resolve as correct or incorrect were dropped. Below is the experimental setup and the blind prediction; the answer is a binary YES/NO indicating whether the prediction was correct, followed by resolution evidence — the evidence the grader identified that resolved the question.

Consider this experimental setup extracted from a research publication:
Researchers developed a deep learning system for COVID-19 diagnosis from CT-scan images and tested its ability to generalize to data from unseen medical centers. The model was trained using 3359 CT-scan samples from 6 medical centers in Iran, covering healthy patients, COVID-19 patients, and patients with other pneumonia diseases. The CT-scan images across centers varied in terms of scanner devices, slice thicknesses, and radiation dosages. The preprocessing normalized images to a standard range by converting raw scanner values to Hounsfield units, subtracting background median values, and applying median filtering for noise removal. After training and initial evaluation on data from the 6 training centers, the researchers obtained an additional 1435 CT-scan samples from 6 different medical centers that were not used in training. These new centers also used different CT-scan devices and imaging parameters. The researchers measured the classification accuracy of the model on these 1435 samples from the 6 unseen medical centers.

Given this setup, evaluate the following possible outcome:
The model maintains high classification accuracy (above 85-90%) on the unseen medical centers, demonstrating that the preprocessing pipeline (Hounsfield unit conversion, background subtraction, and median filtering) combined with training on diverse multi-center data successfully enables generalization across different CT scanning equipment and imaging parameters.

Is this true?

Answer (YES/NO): YES